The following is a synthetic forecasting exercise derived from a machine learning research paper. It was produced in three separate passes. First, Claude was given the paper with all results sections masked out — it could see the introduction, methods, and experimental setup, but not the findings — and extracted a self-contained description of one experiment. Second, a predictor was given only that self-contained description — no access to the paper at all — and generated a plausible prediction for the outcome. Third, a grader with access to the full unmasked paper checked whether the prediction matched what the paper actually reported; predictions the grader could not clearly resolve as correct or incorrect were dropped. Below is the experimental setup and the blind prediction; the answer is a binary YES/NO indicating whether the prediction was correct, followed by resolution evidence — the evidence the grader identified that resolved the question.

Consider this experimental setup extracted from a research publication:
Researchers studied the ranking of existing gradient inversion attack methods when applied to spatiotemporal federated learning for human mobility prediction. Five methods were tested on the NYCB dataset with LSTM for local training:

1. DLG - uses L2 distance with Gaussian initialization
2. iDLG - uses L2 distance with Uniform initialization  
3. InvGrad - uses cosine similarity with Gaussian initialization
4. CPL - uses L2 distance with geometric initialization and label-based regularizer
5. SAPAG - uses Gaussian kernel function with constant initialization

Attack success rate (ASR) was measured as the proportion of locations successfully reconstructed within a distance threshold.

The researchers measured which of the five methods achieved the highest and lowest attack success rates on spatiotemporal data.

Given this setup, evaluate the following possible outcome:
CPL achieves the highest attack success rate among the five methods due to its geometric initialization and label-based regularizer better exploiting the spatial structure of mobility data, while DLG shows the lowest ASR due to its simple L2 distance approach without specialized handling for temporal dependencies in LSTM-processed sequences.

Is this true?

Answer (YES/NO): NO